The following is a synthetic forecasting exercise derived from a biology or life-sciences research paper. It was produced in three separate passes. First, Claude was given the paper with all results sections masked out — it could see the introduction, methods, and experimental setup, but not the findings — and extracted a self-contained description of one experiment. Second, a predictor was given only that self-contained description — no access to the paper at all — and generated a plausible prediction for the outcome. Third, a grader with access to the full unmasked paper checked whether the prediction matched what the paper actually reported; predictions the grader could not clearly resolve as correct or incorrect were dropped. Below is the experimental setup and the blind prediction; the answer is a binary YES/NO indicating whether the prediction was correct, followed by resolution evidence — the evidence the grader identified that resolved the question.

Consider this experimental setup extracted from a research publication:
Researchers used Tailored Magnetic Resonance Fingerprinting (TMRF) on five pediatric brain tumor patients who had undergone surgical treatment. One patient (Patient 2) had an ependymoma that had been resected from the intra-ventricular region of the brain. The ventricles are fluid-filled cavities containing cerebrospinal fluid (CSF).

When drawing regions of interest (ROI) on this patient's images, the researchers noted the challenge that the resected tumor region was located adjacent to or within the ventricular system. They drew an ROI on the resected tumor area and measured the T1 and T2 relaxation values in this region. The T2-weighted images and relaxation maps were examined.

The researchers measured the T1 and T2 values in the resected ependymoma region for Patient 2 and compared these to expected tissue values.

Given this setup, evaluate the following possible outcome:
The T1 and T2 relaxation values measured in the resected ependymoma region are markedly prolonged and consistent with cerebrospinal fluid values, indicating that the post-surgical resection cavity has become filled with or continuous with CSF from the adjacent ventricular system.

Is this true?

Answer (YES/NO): YES